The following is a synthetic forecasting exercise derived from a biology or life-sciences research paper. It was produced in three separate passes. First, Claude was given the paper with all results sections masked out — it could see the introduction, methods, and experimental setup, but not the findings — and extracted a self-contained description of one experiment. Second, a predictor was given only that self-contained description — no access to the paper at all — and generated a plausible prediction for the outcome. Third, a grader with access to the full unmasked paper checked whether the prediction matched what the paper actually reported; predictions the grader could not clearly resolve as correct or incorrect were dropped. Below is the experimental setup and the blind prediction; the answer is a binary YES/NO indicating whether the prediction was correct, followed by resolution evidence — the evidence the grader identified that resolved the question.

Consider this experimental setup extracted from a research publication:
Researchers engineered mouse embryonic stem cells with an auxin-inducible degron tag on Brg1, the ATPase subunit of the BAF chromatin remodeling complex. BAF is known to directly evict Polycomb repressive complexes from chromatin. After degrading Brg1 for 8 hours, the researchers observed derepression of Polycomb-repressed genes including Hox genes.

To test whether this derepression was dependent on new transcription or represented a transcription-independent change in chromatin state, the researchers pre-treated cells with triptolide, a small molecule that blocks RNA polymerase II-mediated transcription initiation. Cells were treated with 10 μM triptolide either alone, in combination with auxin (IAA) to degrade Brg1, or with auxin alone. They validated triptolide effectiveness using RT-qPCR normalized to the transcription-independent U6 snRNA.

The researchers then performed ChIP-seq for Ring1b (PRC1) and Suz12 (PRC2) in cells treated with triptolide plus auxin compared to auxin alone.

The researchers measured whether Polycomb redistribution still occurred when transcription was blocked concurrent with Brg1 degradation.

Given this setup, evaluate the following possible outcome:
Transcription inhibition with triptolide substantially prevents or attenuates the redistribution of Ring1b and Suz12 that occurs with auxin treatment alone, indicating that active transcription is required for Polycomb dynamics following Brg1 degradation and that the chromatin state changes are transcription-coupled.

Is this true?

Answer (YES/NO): NO